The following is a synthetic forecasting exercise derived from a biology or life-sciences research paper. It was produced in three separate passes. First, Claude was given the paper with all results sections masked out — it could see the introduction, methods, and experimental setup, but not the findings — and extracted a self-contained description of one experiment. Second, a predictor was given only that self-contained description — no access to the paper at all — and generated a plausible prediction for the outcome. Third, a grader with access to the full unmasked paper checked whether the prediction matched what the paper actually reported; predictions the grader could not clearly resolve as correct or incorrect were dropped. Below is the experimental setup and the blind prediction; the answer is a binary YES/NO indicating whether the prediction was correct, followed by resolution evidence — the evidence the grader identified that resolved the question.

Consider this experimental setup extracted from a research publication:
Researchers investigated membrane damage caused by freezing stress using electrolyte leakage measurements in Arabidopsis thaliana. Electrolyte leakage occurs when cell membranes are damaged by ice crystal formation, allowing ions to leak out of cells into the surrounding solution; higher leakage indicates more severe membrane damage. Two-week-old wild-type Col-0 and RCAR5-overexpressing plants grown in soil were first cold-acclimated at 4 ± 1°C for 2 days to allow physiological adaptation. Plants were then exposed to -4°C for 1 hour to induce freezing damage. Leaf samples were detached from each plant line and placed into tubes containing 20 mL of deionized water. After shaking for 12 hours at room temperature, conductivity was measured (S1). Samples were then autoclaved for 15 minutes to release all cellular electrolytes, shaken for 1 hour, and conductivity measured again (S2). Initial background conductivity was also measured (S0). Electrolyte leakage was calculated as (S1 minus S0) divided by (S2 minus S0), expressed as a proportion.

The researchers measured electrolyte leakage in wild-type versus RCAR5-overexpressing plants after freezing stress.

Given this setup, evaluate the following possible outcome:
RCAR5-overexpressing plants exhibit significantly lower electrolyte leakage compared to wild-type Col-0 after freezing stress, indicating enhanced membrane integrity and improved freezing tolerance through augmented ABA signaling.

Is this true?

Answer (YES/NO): YES